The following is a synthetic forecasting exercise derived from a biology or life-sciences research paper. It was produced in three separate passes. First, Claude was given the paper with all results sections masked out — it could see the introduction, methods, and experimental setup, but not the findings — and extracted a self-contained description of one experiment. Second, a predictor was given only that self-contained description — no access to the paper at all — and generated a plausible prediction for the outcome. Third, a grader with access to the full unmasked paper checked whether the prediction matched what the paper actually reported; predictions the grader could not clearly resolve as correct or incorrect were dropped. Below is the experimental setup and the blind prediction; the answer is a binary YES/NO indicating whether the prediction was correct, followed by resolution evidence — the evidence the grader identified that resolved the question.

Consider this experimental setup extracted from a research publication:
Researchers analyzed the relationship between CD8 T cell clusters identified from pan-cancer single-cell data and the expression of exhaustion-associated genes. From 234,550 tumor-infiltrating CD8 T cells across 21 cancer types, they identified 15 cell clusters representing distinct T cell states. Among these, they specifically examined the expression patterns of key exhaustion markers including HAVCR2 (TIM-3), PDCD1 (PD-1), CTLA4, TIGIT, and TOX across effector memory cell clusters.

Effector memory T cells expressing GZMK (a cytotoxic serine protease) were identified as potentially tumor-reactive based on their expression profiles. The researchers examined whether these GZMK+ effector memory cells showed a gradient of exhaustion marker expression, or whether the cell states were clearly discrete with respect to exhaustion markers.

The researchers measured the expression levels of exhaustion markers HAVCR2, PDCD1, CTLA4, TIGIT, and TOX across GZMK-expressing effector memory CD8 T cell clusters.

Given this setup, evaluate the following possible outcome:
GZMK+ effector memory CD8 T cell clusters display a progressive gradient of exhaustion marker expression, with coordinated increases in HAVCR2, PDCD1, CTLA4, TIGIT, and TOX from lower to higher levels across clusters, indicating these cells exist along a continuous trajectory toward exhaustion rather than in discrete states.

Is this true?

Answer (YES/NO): NO